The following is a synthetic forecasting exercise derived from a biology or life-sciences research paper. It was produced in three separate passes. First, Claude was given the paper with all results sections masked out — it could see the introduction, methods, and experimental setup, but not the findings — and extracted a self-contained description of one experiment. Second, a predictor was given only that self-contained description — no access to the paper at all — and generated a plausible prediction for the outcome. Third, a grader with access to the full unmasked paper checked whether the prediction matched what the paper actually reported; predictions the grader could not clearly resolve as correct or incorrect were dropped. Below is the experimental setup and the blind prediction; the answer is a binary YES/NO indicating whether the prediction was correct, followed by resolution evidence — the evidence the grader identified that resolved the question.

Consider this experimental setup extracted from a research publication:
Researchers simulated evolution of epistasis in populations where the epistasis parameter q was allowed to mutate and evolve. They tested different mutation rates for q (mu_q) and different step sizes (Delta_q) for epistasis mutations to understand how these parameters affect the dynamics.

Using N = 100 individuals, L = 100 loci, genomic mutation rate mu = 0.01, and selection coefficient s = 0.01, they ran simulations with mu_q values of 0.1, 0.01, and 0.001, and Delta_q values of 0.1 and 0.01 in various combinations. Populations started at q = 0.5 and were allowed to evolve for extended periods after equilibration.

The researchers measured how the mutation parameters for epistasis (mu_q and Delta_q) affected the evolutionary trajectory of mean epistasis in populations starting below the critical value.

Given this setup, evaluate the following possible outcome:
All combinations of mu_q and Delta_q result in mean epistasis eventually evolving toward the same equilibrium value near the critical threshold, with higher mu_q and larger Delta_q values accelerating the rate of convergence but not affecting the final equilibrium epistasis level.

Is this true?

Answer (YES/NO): NO